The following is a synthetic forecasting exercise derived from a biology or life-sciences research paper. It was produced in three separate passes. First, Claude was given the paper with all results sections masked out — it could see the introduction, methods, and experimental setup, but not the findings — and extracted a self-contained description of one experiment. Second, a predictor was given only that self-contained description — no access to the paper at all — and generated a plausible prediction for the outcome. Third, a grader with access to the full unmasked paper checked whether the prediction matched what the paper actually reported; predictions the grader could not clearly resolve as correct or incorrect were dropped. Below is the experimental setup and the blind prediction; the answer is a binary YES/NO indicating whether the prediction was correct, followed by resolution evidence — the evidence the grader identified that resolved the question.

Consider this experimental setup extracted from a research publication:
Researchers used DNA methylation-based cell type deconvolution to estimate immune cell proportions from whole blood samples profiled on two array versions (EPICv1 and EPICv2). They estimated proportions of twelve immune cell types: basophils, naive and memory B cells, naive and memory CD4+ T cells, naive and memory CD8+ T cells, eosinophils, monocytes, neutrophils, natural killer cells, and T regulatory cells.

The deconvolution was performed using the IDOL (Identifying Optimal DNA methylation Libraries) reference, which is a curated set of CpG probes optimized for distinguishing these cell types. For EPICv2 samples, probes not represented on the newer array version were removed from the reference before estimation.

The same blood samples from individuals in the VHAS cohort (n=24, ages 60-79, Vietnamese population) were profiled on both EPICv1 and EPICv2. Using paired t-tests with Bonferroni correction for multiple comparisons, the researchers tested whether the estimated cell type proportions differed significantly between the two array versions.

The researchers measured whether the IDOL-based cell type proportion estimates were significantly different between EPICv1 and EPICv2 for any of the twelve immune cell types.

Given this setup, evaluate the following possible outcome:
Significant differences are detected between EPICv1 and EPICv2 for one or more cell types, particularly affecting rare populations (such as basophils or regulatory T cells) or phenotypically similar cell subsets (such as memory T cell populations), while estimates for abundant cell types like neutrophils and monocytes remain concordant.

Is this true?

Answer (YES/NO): NO